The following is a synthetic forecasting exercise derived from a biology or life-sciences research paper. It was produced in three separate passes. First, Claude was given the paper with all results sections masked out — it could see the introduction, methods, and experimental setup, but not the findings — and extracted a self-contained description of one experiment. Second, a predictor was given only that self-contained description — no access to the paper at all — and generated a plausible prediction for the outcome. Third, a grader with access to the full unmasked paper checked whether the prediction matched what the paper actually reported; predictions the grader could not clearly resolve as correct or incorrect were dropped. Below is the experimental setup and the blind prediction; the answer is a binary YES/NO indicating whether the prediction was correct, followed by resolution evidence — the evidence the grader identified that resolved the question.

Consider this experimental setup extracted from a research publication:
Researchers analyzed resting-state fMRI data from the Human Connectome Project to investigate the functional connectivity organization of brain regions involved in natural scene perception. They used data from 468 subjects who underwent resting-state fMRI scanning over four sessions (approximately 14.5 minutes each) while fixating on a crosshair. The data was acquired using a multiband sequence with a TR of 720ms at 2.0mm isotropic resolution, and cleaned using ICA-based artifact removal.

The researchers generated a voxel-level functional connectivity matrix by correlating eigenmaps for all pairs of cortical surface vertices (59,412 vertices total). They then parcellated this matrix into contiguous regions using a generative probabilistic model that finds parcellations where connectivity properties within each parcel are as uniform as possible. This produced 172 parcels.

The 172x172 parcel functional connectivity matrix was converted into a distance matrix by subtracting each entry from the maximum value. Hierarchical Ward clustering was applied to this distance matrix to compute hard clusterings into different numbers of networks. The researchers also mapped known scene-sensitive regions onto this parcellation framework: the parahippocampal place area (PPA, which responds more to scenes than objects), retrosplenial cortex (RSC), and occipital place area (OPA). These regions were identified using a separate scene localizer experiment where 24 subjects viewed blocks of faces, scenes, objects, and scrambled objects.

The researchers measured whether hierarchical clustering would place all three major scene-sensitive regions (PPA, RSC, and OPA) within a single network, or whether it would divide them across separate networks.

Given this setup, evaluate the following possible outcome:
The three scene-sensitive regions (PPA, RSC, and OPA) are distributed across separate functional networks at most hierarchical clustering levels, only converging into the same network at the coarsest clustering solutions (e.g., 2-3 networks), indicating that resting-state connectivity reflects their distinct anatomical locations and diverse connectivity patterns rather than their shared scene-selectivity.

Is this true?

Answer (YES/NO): NO